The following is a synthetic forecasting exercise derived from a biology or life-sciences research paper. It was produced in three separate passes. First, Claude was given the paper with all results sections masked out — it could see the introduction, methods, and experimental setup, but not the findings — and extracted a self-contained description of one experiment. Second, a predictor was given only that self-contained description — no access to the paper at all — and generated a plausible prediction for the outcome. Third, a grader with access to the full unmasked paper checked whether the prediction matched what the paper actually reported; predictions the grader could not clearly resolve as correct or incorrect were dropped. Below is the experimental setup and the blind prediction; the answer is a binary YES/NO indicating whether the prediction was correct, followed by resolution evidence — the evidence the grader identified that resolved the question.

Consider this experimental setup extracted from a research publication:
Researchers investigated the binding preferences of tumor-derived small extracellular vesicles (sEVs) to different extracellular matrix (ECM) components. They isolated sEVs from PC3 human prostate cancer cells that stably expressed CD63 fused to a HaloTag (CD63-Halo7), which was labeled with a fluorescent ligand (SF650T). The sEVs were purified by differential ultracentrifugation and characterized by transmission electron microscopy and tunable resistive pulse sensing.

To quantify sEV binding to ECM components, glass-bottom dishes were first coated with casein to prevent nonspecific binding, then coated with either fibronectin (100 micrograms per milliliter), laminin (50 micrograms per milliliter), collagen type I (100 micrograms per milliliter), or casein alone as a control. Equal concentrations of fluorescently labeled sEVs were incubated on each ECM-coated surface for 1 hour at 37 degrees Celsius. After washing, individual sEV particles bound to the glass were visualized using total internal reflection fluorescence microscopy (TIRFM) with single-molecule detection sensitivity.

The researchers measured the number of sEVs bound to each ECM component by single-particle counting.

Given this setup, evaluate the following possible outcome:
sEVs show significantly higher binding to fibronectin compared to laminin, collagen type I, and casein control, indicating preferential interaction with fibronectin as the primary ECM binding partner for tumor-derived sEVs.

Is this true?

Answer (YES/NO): NO